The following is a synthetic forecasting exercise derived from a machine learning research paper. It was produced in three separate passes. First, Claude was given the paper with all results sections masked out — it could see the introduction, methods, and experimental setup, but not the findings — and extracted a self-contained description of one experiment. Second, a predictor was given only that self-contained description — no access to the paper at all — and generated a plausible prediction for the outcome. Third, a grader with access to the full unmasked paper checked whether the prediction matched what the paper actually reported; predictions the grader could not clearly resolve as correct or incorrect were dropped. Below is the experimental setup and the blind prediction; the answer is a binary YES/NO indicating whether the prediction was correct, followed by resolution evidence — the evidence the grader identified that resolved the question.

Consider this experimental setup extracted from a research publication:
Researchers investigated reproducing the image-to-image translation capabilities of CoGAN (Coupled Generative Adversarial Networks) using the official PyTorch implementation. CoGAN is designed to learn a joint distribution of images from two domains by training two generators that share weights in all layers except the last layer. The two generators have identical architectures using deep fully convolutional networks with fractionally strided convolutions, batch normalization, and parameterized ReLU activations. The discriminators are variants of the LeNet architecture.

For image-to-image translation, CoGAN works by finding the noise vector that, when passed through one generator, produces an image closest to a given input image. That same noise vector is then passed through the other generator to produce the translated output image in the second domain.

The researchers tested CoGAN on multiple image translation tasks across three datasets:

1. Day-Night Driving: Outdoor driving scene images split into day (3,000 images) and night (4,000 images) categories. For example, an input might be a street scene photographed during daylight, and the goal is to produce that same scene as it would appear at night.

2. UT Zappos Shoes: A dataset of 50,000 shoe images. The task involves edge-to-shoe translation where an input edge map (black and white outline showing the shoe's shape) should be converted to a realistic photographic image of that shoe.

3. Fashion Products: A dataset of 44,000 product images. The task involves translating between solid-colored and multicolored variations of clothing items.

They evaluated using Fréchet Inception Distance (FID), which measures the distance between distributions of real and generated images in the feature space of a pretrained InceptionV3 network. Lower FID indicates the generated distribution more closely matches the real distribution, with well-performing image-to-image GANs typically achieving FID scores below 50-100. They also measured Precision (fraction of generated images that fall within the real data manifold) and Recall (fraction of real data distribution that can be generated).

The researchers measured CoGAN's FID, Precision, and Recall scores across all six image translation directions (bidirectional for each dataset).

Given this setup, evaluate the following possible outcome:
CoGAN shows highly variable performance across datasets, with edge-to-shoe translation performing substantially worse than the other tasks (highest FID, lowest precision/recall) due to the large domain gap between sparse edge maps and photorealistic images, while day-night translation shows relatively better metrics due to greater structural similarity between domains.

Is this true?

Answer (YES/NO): NO